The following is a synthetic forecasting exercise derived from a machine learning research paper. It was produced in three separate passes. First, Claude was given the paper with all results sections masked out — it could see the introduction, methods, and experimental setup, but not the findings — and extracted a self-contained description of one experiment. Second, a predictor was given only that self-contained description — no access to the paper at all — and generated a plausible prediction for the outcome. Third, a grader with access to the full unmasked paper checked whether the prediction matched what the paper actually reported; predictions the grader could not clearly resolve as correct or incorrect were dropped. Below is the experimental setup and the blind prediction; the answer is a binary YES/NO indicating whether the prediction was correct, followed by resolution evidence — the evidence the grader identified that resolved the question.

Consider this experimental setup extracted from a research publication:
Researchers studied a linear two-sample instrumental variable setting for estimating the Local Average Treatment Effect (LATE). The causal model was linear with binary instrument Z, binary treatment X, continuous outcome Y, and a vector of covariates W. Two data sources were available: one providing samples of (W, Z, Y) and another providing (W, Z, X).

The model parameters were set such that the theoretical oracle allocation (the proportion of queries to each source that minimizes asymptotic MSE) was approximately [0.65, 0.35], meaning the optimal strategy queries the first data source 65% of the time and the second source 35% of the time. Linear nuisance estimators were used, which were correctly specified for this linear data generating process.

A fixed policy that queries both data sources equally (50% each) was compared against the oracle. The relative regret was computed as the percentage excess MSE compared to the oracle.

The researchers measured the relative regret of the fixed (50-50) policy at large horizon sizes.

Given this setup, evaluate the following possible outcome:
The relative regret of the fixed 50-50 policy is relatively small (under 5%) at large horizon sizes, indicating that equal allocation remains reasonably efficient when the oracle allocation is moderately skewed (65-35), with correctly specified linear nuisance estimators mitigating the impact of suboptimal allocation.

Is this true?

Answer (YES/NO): NO